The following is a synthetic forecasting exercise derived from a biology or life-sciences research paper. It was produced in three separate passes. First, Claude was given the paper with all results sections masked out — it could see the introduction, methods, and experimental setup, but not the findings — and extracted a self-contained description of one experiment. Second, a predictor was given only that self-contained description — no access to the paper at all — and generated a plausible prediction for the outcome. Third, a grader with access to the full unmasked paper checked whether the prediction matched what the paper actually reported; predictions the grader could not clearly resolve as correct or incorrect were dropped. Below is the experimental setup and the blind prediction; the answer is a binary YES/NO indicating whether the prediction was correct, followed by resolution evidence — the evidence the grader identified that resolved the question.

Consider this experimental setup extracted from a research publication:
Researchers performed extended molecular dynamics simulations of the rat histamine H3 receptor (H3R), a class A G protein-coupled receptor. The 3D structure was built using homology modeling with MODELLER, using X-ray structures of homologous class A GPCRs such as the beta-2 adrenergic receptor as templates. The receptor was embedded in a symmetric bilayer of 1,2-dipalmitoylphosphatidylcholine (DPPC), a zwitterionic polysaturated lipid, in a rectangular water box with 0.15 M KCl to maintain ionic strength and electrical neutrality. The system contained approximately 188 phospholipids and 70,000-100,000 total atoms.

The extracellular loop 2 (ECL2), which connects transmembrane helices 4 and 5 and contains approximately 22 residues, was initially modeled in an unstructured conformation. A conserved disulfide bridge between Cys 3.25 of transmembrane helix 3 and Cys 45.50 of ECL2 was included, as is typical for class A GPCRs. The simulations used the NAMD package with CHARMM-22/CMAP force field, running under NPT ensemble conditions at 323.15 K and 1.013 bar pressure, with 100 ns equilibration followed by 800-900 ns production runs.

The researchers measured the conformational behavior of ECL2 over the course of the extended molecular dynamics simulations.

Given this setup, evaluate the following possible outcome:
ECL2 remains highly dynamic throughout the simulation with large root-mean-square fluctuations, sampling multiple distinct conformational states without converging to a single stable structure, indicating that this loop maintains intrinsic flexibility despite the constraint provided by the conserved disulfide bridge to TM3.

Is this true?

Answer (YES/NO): NO